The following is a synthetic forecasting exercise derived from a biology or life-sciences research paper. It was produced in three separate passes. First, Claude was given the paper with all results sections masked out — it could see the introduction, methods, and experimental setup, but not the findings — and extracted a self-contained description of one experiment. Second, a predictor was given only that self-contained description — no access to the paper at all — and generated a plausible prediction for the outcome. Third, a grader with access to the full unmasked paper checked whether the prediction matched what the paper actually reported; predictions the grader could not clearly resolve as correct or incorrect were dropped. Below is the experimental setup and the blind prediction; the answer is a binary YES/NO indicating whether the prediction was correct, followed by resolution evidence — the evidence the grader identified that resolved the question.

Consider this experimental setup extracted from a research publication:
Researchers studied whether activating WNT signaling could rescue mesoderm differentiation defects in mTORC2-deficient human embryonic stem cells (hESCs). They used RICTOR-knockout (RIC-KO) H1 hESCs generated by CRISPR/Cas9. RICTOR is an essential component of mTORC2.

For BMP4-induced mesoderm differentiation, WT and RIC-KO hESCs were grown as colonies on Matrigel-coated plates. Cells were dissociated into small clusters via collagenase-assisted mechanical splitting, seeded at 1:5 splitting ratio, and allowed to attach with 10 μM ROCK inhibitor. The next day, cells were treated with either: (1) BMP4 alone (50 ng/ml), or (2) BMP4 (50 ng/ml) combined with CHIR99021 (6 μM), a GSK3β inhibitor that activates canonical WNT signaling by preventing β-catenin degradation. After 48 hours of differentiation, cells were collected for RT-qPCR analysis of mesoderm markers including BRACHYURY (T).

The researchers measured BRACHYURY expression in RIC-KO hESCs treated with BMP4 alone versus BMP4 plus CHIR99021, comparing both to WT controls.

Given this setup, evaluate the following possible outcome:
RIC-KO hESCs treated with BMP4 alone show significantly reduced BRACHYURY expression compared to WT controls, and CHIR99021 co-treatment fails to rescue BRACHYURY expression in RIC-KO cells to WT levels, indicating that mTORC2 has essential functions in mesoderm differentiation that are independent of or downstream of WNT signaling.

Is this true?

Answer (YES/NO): NO